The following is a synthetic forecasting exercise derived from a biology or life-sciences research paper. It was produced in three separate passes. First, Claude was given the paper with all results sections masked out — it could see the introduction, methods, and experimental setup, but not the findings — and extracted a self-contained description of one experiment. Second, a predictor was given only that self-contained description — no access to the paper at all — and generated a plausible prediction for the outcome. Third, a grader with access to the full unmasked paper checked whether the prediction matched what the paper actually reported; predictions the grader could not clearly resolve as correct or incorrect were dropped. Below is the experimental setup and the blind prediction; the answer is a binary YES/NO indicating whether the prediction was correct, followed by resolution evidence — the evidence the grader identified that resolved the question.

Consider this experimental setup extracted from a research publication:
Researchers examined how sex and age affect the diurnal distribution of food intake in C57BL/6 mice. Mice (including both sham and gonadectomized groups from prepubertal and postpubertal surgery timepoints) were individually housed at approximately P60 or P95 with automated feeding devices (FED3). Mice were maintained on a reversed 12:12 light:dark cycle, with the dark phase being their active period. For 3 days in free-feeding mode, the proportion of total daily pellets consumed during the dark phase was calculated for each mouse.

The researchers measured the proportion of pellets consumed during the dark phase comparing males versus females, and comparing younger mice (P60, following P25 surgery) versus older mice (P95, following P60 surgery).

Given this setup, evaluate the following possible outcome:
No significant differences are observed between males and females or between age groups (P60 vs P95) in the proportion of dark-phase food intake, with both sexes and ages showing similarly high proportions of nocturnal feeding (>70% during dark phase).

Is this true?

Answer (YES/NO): NO